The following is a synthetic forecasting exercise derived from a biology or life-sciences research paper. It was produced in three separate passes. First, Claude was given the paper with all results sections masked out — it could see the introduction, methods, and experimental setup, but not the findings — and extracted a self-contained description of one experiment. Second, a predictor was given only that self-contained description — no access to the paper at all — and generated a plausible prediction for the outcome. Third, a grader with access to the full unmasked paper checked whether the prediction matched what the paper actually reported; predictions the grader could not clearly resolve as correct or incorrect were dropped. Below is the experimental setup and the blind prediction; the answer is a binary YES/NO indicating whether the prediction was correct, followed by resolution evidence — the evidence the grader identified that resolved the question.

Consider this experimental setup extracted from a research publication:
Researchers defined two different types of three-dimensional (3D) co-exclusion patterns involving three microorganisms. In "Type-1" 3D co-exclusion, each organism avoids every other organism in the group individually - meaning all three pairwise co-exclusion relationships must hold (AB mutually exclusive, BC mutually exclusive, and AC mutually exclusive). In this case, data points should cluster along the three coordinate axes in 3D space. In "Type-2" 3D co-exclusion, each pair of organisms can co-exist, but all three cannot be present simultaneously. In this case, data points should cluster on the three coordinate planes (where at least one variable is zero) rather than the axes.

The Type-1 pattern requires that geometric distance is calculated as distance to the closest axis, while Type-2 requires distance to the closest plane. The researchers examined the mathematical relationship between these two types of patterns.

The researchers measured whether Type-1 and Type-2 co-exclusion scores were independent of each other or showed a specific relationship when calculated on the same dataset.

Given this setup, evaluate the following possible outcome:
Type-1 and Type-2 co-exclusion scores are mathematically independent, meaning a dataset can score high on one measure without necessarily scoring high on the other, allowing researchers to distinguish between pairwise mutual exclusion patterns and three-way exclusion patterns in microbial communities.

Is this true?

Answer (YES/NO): NO